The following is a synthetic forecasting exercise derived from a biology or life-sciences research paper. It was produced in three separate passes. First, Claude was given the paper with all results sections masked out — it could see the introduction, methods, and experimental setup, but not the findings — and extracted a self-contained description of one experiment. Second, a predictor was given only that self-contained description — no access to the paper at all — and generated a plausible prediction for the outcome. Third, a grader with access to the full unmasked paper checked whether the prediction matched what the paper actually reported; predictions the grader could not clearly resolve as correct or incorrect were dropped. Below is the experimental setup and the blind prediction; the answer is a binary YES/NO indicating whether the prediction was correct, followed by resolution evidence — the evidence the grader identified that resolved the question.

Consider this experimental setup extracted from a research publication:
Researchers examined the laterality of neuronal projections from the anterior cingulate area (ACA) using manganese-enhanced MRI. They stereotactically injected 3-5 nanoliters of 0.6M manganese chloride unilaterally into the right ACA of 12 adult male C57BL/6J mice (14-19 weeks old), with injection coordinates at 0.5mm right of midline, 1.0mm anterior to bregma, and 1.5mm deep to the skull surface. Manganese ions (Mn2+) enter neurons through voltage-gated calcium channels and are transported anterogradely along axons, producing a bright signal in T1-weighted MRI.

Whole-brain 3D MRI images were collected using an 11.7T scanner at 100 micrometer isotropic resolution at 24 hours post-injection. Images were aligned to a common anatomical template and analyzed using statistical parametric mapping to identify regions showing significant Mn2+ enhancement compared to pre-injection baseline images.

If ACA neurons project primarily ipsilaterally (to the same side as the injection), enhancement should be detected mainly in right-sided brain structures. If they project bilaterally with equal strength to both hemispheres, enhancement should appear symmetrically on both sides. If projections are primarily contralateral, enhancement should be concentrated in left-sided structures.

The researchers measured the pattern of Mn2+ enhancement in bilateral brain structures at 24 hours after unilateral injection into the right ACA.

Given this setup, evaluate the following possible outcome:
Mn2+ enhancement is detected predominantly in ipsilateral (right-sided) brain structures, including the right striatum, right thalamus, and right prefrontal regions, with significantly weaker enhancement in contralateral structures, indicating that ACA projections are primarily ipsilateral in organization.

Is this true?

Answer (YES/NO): NO